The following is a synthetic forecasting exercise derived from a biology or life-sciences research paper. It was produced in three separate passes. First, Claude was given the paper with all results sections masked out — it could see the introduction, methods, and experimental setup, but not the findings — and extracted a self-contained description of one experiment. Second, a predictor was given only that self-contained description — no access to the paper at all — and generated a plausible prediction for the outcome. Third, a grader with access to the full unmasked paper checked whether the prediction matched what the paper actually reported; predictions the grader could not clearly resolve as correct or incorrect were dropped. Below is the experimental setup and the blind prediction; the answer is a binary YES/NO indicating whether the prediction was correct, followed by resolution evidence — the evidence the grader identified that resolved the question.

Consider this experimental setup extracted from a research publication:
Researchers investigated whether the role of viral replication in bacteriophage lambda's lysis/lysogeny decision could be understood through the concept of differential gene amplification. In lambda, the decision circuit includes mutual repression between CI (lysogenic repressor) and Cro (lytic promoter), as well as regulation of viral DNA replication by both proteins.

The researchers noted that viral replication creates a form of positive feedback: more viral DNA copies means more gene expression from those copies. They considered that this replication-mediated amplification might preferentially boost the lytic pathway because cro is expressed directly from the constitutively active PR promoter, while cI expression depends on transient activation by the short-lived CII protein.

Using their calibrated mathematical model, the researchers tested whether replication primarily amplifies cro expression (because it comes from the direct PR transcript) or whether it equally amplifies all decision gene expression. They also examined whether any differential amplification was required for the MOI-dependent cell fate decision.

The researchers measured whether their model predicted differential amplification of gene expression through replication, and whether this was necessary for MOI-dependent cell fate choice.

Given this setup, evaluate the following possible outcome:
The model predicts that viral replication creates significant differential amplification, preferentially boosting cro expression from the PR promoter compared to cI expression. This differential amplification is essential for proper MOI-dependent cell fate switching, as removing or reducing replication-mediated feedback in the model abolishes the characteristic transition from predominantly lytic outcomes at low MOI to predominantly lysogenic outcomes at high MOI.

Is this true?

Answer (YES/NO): NO